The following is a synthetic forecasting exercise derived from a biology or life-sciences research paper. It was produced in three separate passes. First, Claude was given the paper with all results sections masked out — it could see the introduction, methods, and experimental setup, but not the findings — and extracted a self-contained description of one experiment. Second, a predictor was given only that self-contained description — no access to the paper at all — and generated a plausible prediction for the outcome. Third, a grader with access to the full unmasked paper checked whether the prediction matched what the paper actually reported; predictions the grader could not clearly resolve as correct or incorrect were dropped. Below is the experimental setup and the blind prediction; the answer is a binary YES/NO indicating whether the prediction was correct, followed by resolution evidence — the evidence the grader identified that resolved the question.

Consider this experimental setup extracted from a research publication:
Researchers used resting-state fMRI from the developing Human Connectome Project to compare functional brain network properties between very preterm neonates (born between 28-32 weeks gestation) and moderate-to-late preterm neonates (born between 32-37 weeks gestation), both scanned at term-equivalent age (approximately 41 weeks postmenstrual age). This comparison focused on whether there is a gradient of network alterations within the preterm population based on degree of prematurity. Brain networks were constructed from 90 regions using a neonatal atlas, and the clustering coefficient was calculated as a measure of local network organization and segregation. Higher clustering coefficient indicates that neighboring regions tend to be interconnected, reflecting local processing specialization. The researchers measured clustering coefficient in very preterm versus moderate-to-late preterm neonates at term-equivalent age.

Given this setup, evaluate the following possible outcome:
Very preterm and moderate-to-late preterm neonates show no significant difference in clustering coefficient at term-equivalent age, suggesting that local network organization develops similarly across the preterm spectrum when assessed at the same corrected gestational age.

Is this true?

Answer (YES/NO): YES